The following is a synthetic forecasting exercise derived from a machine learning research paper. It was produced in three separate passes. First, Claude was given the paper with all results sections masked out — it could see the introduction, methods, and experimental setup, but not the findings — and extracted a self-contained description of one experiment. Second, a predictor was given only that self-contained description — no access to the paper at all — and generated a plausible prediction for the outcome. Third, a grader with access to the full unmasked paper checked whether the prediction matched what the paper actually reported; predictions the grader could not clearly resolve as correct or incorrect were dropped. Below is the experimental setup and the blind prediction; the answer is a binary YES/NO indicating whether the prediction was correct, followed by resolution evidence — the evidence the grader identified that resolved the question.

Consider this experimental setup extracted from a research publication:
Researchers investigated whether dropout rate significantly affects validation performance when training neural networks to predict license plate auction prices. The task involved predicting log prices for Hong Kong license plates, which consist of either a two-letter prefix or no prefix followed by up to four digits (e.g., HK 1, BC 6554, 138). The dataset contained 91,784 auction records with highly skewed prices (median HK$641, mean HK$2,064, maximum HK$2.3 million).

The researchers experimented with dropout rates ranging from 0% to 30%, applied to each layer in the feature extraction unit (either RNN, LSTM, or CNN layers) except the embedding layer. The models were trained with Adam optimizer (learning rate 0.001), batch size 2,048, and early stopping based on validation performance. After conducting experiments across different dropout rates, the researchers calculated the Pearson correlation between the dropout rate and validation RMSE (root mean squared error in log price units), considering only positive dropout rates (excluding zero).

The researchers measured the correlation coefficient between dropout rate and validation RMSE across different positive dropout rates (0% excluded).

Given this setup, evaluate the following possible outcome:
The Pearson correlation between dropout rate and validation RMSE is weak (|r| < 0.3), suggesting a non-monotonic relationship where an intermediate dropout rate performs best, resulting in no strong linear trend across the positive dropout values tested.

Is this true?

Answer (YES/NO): YES